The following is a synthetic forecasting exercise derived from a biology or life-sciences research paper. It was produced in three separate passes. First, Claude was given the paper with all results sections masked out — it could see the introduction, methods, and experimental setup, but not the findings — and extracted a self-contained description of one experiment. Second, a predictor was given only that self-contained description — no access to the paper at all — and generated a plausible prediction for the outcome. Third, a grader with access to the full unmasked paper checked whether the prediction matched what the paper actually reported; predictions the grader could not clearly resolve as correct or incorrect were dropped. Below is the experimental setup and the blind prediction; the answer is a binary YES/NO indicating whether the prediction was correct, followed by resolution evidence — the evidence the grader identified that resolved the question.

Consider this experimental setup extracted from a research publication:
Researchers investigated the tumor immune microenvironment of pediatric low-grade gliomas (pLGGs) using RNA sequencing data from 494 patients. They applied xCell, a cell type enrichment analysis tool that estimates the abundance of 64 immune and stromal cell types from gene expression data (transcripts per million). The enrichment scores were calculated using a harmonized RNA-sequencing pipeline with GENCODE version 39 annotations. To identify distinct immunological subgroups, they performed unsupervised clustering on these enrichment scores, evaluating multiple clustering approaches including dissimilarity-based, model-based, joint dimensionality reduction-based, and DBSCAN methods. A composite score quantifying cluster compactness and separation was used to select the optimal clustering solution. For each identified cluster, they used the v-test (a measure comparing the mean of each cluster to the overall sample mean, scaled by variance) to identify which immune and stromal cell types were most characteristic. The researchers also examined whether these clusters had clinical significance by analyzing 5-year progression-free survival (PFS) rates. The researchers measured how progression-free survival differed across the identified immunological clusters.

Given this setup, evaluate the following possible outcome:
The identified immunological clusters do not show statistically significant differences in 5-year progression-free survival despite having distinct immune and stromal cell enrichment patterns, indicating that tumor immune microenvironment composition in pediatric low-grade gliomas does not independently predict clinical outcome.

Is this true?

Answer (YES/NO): NO